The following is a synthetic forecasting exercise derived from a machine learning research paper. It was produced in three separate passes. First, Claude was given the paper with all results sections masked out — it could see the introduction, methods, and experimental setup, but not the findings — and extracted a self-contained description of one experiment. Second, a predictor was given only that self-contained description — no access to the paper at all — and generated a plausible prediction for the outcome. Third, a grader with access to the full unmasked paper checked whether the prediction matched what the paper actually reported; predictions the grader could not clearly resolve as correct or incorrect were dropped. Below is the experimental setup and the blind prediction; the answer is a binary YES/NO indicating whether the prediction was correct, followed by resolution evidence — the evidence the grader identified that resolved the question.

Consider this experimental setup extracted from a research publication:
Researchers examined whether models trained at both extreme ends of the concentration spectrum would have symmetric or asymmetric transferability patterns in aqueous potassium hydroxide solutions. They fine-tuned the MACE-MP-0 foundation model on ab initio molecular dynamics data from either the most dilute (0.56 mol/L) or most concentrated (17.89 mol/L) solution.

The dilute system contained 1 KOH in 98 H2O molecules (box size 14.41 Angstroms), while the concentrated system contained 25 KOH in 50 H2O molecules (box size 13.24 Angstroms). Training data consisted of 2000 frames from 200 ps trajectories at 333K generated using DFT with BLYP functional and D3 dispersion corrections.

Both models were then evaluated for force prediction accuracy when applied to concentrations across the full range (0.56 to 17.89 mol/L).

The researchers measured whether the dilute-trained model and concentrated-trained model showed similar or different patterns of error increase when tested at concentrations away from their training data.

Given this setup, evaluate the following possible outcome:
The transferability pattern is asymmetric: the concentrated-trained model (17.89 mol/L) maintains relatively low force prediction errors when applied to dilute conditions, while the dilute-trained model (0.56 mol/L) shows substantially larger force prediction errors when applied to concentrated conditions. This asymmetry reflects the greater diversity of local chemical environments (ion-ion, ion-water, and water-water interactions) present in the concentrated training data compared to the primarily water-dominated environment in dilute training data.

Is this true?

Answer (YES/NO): YES